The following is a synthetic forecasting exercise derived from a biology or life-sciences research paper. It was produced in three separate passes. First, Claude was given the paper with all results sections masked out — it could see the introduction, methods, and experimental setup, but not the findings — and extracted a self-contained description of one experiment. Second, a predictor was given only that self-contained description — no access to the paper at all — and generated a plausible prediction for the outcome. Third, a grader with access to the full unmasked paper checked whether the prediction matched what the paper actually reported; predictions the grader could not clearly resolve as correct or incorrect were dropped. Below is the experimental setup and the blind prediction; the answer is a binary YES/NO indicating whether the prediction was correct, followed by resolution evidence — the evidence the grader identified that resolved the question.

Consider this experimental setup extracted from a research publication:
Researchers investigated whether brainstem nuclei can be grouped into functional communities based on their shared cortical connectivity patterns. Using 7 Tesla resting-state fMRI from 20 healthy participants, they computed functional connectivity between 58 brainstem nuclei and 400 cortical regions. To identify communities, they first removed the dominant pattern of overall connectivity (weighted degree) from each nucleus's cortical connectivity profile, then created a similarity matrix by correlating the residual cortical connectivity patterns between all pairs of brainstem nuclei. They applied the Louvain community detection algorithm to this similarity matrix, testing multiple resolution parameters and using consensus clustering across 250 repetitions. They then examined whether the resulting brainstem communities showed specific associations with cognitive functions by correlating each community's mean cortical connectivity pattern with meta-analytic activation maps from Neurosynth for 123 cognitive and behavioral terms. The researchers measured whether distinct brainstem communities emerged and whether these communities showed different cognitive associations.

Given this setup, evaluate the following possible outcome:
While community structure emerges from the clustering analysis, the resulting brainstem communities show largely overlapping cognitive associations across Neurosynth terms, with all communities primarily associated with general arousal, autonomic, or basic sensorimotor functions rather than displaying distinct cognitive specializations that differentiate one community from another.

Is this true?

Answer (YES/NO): NO